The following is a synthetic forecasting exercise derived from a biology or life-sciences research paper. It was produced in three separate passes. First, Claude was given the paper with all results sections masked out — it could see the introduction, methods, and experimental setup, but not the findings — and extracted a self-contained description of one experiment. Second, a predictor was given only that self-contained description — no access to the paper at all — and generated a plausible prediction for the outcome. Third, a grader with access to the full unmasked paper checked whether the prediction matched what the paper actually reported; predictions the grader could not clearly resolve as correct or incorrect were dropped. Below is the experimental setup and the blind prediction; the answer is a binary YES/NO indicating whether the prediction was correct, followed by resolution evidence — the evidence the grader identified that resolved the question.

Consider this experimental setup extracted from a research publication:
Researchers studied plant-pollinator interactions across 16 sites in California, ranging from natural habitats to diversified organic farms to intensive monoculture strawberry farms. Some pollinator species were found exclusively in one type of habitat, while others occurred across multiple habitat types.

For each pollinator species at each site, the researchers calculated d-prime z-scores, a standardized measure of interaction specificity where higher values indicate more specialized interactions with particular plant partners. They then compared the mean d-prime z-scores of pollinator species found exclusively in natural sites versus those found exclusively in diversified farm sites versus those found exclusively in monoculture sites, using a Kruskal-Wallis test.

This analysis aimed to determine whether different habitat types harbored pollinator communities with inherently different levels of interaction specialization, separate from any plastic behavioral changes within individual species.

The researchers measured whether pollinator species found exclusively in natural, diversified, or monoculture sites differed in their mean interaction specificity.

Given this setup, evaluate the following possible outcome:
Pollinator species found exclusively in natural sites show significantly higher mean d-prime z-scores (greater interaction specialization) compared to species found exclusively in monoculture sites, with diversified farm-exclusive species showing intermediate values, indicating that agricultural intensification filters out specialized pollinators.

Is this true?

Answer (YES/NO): NO